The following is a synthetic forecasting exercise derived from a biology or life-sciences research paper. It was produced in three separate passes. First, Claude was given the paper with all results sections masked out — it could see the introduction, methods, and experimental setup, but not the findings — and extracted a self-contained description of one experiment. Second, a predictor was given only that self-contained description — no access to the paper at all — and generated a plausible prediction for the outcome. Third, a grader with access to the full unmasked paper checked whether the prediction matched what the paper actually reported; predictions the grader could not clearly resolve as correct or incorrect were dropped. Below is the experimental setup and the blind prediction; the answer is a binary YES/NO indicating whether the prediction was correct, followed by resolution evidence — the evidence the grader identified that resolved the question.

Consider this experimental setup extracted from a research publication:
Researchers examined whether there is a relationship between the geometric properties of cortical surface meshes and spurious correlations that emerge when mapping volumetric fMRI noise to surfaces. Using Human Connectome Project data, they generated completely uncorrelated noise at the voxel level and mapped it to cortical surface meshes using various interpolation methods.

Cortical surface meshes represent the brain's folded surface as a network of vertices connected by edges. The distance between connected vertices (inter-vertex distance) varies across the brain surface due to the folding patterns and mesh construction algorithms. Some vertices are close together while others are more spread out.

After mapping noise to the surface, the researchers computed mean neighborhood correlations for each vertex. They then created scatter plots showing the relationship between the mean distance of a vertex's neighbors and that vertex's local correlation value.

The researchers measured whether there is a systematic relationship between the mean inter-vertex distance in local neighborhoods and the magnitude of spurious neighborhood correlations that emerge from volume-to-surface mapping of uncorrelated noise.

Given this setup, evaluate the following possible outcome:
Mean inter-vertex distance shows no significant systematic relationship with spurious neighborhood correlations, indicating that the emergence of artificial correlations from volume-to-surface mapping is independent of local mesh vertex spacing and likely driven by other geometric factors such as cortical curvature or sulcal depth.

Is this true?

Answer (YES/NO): NO